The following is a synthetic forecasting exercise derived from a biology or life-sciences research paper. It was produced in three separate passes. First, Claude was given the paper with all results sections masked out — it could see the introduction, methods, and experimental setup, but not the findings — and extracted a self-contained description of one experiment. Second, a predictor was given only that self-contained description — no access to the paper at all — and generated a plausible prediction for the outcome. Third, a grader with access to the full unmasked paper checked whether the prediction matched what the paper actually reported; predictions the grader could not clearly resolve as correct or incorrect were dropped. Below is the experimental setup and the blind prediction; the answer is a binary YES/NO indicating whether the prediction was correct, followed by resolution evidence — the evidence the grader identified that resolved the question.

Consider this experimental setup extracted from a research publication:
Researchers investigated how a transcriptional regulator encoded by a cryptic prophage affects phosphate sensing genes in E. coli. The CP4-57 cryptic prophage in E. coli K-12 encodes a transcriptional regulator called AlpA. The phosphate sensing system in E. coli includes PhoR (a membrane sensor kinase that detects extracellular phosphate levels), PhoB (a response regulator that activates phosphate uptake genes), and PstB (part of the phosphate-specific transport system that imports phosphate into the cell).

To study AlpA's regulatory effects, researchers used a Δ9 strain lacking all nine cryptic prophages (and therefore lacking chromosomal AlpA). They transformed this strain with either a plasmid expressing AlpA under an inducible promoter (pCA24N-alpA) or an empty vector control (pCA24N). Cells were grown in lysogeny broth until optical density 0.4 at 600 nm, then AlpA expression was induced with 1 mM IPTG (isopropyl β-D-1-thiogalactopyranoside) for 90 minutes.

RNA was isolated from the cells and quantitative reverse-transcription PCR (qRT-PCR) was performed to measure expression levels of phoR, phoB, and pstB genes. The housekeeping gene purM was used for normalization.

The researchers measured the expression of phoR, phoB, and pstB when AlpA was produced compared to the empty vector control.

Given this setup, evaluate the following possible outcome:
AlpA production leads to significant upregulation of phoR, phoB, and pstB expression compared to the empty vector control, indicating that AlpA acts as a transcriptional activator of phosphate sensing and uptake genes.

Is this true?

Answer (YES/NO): NO